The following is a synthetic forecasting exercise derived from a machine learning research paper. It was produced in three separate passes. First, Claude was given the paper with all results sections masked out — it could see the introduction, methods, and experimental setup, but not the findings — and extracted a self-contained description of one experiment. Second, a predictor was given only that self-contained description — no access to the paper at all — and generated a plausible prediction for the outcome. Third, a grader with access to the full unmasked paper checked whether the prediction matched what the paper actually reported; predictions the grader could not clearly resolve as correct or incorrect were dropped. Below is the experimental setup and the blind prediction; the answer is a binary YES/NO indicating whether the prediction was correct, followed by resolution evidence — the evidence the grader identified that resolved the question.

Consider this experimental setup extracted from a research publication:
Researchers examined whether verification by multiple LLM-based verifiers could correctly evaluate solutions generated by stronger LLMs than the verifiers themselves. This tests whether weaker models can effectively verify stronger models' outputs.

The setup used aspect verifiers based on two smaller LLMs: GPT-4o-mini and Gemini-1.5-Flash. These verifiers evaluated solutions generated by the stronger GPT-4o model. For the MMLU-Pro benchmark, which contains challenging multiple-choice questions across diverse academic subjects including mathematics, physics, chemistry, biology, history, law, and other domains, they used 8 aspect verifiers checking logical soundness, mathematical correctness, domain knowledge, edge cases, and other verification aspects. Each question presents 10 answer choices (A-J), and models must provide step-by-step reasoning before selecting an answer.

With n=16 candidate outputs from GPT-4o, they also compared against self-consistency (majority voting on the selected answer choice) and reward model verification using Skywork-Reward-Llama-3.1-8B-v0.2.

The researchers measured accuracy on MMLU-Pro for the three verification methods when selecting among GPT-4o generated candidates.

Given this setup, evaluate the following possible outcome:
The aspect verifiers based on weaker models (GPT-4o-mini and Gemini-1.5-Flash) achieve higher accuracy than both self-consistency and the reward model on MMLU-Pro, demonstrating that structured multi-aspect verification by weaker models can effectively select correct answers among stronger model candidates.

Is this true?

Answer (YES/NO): NO